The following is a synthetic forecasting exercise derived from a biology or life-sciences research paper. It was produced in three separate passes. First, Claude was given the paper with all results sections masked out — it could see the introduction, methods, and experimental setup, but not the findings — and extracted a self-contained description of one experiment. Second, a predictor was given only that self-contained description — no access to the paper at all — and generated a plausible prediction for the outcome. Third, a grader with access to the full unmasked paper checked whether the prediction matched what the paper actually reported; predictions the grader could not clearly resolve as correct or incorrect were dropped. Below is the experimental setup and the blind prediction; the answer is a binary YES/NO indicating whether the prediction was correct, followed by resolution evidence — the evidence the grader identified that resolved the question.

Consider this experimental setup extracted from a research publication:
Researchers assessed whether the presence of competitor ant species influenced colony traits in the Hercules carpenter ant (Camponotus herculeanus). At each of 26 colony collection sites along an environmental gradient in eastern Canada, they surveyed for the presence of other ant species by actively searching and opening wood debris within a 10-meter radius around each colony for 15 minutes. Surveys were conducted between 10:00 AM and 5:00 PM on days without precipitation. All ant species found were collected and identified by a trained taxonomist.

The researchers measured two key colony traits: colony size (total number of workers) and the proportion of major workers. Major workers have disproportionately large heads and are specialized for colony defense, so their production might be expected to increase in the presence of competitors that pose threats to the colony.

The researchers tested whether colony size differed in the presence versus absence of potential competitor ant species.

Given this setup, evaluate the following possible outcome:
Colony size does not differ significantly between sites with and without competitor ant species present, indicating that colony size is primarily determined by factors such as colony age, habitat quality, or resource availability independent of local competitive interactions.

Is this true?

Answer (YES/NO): NO